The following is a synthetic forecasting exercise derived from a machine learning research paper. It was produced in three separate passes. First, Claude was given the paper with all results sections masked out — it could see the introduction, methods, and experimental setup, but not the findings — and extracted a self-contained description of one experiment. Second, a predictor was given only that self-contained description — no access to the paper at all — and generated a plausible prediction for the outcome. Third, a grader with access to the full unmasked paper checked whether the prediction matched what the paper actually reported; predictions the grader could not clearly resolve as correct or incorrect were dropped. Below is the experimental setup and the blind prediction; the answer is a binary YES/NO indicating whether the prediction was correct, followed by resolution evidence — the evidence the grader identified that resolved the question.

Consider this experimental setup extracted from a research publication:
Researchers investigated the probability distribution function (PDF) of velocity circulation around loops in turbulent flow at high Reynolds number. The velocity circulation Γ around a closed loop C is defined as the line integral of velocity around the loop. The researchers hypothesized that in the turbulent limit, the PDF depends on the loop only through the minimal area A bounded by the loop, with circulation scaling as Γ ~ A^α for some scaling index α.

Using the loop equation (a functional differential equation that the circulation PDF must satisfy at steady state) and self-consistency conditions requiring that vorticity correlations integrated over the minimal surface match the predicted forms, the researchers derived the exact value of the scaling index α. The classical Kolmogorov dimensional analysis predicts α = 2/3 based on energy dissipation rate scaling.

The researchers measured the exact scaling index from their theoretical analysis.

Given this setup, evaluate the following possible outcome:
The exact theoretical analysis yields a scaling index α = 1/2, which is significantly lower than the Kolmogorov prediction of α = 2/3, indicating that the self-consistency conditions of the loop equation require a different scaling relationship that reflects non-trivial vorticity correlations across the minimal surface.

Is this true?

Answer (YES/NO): YES